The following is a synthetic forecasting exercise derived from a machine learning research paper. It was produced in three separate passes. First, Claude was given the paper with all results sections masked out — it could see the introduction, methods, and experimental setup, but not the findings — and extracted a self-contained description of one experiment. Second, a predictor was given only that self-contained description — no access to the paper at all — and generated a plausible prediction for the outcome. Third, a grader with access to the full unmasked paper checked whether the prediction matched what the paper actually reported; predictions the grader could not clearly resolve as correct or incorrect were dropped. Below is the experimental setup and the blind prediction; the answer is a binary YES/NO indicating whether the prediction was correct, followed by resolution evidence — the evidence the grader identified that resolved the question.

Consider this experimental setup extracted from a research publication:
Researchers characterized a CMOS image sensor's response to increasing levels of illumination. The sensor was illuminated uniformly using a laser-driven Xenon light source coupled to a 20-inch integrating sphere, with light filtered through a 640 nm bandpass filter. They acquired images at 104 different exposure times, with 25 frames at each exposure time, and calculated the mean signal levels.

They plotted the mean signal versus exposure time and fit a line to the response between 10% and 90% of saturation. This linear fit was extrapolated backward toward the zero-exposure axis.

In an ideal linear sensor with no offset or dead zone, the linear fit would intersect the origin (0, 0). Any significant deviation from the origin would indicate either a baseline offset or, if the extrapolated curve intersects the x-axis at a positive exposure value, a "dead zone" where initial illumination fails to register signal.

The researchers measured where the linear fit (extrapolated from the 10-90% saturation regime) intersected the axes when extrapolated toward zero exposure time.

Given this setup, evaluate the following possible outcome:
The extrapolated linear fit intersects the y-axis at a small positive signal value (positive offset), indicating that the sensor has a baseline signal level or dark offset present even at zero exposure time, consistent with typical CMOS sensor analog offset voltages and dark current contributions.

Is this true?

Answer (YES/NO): NO